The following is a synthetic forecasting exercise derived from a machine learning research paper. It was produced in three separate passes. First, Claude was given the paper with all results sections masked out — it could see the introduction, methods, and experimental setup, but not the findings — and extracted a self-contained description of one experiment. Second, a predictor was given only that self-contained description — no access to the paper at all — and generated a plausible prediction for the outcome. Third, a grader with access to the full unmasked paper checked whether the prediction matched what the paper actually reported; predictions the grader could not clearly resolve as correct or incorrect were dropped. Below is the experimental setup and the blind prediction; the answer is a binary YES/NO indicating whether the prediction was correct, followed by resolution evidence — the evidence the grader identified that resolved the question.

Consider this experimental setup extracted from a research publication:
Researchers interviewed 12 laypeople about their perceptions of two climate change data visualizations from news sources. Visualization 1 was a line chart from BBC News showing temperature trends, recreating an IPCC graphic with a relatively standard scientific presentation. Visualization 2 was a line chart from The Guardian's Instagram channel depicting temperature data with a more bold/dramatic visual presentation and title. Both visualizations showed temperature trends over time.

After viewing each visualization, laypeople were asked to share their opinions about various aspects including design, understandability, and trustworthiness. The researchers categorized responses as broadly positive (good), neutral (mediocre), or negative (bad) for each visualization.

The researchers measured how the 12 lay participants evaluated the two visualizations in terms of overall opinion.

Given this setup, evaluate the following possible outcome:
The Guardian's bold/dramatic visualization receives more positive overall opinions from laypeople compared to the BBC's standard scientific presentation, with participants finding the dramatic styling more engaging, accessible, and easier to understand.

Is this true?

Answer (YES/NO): NO